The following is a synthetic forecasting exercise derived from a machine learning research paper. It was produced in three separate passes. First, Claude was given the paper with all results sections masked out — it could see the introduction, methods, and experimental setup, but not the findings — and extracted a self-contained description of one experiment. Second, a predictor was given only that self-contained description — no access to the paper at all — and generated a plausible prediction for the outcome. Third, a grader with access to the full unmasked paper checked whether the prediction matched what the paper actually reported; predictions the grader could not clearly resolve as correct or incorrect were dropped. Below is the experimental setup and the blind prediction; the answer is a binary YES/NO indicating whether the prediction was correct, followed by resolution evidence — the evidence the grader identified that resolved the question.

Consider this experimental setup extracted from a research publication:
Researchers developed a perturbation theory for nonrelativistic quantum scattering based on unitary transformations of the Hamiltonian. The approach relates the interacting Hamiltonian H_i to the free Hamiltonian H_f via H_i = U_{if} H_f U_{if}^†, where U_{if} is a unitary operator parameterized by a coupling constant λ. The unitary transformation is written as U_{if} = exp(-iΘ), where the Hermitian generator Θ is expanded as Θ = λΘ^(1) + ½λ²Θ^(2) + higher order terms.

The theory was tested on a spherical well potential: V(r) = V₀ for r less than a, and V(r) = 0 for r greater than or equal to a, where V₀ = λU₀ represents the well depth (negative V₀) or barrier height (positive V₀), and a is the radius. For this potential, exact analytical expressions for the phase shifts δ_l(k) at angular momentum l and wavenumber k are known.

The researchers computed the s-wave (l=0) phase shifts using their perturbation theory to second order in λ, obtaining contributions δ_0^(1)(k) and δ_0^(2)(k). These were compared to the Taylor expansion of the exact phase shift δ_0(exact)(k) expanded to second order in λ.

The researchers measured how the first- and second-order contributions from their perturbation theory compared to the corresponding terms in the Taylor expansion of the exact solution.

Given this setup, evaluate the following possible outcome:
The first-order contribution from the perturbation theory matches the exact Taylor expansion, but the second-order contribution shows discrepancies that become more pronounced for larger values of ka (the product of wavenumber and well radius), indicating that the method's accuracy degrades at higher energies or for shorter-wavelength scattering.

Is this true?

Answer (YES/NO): NO